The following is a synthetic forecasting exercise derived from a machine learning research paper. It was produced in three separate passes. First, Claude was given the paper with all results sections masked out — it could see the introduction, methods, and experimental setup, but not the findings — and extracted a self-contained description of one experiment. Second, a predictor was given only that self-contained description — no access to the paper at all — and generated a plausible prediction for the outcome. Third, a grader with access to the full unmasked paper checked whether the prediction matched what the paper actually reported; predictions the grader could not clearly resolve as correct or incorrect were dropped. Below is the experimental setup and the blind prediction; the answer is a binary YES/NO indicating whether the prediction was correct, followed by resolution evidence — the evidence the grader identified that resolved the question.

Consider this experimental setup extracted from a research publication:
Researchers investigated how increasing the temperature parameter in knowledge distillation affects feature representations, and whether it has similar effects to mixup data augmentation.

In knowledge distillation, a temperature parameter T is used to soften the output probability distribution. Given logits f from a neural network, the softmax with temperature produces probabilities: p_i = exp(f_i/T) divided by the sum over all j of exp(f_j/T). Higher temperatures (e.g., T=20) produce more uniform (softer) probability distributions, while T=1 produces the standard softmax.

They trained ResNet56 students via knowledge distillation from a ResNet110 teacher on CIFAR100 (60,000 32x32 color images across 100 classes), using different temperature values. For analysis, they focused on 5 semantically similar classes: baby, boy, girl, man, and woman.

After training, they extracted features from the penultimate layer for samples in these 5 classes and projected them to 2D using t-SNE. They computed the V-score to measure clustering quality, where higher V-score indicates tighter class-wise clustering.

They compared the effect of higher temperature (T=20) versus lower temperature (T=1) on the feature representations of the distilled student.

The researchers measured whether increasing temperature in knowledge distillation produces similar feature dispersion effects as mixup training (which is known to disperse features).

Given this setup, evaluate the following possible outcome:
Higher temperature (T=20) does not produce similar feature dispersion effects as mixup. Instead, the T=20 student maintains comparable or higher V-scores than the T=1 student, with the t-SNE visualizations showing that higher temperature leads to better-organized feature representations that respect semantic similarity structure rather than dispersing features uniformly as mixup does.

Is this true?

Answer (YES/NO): NO